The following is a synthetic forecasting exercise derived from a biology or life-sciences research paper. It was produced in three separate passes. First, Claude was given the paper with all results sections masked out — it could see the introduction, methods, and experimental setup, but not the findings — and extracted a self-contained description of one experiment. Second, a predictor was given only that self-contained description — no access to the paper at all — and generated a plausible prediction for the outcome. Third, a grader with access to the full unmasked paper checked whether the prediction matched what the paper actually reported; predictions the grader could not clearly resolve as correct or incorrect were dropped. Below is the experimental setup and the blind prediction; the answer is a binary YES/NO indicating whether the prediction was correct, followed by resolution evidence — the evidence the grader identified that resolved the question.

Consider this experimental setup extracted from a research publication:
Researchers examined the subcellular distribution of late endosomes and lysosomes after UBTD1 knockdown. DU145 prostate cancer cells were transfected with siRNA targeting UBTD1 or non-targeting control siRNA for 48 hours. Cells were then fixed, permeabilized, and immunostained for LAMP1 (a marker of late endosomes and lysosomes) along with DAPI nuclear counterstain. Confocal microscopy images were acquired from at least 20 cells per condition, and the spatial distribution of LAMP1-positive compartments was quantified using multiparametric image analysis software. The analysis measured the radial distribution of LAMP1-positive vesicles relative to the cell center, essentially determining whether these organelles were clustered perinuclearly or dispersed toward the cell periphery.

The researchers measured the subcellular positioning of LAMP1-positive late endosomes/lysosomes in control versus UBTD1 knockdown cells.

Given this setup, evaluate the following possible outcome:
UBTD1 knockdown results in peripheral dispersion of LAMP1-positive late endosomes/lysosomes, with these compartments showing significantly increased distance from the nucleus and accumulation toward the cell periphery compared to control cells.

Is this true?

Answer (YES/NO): YES